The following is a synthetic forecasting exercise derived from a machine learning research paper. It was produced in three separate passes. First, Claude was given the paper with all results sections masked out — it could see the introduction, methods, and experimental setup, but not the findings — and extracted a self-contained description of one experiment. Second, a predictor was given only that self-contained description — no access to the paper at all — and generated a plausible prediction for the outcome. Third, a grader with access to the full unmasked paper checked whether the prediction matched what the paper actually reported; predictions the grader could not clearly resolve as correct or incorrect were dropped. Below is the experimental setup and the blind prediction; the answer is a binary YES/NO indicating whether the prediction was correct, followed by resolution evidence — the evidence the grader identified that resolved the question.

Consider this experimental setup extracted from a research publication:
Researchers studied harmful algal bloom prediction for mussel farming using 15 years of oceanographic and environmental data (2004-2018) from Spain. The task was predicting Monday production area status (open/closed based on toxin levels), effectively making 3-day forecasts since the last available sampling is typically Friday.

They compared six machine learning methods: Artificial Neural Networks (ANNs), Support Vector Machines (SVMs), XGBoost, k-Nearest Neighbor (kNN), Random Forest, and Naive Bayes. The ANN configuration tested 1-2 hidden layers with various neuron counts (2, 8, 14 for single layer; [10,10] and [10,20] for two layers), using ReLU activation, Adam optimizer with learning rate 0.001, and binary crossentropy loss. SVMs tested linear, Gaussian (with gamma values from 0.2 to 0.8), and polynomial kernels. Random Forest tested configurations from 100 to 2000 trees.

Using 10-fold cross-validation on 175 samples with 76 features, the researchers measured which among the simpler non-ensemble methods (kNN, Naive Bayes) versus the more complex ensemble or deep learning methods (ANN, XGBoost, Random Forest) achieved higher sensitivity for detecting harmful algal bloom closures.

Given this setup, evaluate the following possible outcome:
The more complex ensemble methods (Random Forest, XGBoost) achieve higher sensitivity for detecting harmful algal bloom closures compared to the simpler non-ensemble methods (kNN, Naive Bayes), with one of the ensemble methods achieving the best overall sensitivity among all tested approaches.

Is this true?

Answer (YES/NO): NO